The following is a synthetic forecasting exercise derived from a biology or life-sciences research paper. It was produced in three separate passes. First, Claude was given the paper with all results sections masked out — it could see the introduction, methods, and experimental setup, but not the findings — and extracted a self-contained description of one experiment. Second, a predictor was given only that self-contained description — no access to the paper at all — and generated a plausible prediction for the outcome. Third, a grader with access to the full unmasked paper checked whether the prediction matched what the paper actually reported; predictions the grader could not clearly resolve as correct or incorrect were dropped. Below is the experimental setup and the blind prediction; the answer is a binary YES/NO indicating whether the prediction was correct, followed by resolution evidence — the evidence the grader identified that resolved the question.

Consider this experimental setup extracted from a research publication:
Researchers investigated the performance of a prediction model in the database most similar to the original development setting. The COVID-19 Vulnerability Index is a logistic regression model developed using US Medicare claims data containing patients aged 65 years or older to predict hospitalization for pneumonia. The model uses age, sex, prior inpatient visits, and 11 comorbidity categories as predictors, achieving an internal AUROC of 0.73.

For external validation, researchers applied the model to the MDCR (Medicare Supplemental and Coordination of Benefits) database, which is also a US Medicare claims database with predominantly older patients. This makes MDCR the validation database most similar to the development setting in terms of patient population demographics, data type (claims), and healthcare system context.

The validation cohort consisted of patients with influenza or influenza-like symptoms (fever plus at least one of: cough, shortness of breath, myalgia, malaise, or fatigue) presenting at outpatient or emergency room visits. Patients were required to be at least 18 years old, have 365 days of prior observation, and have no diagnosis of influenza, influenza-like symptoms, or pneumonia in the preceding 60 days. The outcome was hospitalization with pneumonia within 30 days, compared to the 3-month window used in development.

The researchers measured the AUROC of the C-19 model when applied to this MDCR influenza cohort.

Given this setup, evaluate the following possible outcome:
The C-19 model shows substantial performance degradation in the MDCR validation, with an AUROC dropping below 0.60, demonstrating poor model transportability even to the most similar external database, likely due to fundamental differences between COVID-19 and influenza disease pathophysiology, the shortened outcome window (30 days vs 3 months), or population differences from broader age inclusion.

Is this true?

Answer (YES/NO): NO